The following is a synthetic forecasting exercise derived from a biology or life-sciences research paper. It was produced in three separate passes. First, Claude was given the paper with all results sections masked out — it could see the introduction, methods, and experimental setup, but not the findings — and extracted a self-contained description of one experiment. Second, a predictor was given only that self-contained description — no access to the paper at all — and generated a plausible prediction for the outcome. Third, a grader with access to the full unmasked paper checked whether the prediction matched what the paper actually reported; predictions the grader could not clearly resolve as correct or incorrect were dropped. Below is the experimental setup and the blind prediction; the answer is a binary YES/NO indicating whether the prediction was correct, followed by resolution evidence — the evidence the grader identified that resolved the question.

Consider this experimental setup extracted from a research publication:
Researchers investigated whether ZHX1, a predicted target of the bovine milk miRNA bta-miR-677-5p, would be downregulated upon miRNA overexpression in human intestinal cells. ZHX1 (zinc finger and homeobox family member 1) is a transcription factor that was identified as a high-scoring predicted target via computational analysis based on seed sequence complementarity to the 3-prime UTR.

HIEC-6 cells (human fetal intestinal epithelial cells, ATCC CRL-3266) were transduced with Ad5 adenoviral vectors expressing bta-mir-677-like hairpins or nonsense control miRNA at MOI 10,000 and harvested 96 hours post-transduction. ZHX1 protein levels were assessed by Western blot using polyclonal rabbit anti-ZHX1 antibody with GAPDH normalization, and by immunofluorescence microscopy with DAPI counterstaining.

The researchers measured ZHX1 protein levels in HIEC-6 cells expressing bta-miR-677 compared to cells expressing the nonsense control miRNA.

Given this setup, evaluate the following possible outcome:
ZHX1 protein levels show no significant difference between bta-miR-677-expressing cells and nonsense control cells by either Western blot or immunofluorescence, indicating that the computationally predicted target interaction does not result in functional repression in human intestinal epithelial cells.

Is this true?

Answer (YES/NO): YES